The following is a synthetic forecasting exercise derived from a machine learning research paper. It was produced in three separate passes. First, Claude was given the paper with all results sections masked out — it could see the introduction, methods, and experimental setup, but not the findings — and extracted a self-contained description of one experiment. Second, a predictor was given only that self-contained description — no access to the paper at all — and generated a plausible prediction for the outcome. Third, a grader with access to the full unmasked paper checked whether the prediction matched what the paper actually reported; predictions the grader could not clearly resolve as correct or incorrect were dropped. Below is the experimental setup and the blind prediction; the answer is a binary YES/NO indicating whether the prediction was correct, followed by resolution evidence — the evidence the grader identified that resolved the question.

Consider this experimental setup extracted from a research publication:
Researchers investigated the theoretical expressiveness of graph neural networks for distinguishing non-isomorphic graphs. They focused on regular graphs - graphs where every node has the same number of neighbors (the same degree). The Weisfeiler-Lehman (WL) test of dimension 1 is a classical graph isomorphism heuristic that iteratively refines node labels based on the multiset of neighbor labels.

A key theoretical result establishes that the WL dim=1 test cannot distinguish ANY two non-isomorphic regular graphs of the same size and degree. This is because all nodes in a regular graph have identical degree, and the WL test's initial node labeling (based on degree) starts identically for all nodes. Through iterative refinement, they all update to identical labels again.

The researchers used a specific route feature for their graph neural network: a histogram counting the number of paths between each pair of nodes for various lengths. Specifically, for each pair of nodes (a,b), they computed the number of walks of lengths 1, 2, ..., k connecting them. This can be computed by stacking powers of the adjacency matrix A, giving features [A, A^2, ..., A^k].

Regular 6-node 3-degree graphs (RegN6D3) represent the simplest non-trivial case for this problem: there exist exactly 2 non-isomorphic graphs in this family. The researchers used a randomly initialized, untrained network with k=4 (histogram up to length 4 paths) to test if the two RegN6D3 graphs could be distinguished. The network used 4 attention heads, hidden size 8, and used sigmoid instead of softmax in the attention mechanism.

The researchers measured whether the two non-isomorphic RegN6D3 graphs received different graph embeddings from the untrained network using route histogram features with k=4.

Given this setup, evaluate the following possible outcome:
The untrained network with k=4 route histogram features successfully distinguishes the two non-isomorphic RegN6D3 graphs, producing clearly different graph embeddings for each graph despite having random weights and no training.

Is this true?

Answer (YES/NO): YES